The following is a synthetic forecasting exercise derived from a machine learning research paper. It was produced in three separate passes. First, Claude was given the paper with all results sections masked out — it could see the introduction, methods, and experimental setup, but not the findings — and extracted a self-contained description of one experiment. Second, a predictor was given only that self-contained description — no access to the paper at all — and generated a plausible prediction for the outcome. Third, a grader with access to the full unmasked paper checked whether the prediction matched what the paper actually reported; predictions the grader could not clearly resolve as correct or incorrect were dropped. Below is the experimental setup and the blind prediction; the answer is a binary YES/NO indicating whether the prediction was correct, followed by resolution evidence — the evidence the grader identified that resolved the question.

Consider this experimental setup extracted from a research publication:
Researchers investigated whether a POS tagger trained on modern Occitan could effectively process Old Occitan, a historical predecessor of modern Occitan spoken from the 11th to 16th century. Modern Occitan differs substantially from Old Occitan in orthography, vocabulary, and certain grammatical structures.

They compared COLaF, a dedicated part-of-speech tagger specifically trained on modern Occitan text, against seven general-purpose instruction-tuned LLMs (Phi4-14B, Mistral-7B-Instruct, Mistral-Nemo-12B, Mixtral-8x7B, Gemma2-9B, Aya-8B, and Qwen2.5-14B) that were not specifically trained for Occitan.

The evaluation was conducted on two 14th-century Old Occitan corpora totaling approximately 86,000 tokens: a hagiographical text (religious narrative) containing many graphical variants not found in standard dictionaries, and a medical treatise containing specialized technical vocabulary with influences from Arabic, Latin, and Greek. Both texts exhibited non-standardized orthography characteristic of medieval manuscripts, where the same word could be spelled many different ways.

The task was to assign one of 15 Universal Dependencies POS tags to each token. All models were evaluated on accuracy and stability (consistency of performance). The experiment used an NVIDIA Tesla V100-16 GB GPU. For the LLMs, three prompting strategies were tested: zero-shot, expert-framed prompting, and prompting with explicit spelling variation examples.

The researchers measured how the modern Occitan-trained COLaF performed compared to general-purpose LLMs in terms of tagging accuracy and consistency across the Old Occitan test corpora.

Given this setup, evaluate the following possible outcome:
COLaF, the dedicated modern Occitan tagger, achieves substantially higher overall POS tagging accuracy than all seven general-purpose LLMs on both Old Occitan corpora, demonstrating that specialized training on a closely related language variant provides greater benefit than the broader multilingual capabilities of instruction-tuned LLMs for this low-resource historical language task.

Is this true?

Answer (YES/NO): NO